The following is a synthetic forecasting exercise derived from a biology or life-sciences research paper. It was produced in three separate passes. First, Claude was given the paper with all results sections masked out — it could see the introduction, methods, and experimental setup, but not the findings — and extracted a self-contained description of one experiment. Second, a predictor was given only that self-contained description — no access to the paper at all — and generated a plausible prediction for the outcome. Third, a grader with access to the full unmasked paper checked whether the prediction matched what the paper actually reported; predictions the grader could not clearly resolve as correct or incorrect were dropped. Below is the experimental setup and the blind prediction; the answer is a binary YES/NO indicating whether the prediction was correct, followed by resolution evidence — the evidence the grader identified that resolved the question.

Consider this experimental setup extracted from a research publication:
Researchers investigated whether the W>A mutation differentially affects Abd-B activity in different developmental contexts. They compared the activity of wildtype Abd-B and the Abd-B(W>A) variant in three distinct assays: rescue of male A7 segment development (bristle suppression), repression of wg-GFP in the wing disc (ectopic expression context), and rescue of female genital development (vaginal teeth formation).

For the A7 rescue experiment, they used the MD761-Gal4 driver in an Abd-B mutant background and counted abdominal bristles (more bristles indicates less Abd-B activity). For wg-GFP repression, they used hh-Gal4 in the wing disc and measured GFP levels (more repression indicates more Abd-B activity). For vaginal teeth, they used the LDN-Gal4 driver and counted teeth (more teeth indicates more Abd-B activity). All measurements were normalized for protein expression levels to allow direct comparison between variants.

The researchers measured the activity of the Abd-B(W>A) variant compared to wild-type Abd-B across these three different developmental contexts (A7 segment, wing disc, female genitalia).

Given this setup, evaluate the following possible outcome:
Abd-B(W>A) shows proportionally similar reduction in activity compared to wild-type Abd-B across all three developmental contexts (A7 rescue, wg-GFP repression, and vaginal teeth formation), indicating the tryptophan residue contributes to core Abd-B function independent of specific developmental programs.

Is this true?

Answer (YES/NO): NO